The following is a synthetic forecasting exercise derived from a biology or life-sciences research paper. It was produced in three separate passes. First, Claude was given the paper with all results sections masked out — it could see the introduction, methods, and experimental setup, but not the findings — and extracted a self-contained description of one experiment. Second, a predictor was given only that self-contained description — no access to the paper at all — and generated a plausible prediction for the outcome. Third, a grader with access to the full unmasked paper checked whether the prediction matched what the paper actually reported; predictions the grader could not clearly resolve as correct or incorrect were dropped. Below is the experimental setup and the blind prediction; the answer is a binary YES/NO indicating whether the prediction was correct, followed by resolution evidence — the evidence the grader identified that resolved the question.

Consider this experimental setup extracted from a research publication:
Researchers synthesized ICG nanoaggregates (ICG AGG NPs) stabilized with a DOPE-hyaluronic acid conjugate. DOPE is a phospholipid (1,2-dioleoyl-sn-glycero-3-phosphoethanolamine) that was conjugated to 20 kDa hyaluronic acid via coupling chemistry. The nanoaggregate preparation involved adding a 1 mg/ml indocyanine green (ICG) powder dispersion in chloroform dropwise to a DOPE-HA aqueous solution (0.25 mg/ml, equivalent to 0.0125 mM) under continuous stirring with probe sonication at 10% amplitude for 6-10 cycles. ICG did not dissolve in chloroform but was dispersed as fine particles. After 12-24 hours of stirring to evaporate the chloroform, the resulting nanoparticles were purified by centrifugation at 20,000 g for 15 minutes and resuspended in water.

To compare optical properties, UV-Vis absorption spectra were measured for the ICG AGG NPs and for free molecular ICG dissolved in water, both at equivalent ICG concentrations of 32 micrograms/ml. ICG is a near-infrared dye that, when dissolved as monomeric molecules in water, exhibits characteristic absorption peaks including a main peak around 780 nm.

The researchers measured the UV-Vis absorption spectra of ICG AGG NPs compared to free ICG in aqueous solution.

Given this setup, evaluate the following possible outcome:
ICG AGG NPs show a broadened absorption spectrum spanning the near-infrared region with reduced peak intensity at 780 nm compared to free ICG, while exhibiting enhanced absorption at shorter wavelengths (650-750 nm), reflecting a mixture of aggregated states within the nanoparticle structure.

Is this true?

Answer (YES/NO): NO